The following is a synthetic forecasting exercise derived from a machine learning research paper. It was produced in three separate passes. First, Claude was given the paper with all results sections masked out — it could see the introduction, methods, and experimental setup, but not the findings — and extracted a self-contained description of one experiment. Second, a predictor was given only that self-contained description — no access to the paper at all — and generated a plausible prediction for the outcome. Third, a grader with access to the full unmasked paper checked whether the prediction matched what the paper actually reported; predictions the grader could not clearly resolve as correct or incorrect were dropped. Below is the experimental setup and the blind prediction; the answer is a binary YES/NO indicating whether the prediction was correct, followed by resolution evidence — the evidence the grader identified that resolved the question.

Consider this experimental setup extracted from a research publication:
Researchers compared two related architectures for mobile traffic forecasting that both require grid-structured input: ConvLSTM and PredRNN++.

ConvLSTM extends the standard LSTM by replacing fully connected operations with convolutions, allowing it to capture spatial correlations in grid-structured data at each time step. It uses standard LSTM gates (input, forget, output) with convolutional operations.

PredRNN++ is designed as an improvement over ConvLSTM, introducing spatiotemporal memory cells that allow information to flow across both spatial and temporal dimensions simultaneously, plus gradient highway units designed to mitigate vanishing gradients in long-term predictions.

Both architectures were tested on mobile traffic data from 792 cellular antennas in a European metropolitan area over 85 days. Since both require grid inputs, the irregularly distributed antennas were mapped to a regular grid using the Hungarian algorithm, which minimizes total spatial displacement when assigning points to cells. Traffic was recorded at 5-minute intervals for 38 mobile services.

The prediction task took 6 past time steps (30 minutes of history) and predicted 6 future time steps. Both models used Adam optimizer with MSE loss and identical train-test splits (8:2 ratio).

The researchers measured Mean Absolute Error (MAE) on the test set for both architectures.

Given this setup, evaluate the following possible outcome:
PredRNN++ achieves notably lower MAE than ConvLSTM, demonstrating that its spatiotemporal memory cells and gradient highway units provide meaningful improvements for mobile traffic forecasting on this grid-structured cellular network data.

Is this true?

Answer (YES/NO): NO